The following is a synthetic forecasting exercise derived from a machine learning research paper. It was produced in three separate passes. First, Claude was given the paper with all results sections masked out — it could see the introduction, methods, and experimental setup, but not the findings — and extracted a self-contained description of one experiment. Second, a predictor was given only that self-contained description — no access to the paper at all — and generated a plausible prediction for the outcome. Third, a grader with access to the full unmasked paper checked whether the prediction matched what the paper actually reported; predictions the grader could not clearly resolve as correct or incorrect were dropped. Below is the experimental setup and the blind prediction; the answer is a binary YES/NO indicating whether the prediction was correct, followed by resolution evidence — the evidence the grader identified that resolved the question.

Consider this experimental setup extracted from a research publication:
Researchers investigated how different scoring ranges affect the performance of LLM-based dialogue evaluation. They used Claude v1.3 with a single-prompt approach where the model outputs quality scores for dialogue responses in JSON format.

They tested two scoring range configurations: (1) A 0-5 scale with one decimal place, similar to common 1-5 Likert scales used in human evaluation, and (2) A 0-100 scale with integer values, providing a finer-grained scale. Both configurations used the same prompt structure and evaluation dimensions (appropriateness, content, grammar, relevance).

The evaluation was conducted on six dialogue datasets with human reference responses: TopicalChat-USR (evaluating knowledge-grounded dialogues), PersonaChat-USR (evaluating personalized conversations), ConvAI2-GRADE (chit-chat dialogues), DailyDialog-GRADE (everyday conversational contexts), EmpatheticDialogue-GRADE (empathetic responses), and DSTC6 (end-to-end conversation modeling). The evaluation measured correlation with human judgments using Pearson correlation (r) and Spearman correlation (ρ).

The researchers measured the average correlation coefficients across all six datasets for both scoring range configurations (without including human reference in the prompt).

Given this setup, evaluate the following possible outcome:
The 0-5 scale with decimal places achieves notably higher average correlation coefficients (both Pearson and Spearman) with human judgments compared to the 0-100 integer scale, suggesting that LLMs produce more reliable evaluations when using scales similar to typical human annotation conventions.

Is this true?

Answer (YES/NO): NO